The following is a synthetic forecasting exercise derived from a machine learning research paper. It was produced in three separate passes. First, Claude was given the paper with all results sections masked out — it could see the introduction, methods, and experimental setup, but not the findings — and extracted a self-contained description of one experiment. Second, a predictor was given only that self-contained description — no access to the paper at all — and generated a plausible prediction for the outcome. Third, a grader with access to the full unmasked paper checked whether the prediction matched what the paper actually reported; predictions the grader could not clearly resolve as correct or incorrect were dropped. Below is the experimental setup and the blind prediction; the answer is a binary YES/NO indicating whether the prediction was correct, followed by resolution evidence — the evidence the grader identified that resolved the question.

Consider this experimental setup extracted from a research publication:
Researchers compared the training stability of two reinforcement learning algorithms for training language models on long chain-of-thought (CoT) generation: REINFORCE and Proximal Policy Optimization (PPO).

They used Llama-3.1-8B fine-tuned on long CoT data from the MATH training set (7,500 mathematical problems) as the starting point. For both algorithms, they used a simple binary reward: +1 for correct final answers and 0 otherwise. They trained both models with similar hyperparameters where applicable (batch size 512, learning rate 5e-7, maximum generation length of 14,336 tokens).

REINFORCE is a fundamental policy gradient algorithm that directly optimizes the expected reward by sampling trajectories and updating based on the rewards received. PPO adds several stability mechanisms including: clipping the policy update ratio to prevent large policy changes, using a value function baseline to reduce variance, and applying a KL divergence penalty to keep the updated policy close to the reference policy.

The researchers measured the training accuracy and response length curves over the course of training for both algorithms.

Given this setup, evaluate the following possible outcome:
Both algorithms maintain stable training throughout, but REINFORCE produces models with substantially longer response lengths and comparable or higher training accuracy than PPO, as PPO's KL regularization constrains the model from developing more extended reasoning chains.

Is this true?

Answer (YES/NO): NO